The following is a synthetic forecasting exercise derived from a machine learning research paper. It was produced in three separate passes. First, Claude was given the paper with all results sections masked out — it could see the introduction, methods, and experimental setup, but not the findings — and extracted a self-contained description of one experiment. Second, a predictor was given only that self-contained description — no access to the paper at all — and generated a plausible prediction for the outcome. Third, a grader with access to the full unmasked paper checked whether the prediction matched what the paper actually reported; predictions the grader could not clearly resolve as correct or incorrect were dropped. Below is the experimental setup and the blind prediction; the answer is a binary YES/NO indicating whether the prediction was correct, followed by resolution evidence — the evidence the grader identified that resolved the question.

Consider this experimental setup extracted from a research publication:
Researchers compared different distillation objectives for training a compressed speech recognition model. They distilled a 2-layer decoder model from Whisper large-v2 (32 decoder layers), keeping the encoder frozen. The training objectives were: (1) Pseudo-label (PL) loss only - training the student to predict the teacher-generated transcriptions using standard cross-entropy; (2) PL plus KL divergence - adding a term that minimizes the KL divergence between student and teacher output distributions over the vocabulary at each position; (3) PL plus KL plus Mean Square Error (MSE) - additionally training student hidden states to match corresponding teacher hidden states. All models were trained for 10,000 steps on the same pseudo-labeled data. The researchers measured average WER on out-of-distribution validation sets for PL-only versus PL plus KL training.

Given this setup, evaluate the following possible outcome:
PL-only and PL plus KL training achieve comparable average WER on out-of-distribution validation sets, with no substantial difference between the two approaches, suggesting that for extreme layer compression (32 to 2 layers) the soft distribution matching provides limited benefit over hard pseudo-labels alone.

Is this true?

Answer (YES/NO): NO